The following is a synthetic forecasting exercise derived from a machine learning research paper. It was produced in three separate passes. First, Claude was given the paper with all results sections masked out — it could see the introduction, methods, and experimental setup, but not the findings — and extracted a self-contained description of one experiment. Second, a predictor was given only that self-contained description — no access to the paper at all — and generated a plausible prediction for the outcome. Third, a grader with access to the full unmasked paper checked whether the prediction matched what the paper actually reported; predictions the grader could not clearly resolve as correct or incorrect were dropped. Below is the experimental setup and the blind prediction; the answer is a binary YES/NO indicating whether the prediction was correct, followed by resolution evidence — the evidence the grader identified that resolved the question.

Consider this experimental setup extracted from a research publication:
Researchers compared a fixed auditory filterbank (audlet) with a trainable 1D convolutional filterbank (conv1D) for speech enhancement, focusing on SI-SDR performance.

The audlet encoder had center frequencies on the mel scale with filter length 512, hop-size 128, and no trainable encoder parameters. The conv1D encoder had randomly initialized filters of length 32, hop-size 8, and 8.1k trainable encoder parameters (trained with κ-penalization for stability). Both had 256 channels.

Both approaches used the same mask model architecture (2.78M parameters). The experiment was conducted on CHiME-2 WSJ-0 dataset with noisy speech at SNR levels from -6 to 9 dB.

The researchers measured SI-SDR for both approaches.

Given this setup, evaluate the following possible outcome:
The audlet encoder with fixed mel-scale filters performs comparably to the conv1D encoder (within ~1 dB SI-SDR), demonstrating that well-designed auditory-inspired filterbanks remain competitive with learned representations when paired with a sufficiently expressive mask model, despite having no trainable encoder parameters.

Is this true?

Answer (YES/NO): NO